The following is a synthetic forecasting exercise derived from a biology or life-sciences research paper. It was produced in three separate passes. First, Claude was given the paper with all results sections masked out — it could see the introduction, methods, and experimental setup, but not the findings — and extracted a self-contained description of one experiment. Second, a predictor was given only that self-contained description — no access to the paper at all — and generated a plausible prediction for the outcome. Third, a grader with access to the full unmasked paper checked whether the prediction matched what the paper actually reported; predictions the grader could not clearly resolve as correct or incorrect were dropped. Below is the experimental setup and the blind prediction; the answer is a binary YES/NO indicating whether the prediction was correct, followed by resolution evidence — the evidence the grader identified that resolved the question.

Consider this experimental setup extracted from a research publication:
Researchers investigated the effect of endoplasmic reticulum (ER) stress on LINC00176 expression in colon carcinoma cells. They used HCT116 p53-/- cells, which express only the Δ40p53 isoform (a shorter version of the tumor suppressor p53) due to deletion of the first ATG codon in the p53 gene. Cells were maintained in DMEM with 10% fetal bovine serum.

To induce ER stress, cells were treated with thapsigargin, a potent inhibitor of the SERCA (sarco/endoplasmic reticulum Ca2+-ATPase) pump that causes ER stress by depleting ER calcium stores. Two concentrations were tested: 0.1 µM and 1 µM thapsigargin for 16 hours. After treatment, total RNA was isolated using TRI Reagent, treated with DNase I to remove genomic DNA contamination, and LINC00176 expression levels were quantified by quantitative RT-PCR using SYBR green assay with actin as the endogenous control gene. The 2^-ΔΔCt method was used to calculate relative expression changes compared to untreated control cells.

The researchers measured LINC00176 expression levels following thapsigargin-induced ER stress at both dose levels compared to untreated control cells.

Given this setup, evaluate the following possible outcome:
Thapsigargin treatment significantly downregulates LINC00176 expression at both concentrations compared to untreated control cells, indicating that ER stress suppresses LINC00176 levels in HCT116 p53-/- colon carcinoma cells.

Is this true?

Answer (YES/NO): NO